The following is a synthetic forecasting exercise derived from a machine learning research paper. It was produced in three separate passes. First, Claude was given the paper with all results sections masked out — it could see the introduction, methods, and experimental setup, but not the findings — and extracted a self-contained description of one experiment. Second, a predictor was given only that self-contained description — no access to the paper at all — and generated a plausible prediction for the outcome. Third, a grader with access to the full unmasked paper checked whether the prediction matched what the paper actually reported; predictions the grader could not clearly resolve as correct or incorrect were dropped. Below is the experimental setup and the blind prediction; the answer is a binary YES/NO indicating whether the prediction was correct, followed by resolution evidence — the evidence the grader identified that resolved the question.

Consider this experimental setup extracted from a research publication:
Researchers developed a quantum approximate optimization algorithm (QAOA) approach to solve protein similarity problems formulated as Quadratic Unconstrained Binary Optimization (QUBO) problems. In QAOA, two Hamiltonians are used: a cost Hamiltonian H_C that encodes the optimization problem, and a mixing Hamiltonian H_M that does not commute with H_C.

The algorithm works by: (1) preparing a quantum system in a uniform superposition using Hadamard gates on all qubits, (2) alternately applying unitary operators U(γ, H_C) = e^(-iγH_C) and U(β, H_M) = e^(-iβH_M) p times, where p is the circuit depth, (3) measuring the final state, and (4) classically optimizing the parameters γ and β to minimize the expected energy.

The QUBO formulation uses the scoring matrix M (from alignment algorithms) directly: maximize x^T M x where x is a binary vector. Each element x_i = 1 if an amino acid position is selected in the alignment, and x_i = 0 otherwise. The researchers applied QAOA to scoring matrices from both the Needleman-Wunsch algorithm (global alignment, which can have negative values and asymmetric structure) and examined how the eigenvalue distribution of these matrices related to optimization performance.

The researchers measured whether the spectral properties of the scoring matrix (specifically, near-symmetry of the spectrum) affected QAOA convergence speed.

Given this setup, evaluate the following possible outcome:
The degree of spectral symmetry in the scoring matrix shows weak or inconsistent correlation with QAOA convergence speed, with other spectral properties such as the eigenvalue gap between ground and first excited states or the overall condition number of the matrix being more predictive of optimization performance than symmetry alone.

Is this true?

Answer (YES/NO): NO